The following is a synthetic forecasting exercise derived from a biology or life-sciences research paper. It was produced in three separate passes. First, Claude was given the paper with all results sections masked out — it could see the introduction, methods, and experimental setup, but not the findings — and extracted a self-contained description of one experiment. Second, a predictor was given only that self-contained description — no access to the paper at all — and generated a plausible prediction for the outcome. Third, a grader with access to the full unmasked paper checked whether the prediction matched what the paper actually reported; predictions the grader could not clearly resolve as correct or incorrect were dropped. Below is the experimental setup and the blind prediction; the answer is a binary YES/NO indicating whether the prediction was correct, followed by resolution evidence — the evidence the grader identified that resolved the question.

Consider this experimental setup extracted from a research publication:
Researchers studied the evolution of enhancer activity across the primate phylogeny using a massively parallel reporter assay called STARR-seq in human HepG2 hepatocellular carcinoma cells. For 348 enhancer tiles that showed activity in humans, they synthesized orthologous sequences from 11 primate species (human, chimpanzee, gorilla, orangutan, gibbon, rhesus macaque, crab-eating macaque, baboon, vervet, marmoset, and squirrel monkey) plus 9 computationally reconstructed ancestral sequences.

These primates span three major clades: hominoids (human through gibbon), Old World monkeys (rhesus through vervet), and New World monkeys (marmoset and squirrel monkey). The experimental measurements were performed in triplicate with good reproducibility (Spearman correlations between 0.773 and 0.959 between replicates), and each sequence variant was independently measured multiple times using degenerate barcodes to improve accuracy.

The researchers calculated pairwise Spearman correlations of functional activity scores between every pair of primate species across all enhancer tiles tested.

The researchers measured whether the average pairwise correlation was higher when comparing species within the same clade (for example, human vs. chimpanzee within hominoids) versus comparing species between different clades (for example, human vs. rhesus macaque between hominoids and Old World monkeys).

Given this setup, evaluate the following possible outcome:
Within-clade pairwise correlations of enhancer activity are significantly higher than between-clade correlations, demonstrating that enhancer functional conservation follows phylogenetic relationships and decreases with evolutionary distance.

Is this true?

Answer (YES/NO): YES